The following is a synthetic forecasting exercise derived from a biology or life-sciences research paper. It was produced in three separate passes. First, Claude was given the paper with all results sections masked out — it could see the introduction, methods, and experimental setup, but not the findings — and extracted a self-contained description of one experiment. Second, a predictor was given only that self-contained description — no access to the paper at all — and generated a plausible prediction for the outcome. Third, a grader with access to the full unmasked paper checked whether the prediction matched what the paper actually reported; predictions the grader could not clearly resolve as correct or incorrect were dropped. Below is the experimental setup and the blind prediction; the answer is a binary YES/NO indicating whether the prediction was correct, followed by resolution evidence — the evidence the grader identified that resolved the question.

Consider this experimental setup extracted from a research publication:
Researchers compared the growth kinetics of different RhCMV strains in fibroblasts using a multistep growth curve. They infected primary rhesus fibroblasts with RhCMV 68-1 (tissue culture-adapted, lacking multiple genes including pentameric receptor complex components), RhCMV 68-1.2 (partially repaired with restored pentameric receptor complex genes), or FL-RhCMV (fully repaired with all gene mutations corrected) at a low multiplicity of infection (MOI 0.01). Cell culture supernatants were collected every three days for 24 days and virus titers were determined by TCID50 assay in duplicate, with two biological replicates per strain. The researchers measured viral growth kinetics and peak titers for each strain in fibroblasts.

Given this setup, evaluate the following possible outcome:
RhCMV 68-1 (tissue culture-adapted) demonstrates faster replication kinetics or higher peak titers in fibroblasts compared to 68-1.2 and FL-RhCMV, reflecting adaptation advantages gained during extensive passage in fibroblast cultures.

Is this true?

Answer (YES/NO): NO